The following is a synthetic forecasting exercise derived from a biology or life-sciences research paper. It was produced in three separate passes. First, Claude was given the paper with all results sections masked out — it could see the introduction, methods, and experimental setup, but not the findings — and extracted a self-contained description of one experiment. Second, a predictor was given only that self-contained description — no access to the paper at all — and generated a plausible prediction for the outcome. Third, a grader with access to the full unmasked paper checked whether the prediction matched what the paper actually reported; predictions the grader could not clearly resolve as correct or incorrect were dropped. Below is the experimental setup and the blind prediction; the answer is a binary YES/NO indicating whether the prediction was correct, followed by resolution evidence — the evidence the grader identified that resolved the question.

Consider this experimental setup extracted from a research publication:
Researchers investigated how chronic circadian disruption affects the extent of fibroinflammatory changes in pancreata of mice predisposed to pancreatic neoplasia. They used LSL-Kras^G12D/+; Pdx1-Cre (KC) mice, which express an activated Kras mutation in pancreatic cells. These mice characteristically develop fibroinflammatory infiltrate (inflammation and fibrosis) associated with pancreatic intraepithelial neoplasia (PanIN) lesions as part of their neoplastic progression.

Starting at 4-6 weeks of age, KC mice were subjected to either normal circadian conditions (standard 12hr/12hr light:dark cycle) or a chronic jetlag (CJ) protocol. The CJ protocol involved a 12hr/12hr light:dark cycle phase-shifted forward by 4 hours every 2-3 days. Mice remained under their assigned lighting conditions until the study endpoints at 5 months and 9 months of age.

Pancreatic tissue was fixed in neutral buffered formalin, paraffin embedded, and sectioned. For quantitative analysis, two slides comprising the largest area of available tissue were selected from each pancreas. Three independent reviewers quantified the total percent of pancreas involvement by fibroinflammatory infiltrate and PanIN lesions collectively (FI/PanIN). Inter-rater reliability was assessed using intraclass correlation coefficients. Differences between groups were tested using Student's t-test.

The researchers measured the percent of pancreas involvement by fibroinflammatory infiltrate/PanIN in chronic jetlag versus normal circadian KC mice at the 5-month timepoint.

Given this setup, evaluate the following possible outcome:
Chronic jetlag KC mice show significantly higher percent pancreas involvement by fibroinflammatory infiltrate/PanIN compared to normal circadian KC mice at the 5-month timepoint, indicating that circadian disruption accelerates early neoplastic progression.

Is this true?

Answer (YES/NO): YES